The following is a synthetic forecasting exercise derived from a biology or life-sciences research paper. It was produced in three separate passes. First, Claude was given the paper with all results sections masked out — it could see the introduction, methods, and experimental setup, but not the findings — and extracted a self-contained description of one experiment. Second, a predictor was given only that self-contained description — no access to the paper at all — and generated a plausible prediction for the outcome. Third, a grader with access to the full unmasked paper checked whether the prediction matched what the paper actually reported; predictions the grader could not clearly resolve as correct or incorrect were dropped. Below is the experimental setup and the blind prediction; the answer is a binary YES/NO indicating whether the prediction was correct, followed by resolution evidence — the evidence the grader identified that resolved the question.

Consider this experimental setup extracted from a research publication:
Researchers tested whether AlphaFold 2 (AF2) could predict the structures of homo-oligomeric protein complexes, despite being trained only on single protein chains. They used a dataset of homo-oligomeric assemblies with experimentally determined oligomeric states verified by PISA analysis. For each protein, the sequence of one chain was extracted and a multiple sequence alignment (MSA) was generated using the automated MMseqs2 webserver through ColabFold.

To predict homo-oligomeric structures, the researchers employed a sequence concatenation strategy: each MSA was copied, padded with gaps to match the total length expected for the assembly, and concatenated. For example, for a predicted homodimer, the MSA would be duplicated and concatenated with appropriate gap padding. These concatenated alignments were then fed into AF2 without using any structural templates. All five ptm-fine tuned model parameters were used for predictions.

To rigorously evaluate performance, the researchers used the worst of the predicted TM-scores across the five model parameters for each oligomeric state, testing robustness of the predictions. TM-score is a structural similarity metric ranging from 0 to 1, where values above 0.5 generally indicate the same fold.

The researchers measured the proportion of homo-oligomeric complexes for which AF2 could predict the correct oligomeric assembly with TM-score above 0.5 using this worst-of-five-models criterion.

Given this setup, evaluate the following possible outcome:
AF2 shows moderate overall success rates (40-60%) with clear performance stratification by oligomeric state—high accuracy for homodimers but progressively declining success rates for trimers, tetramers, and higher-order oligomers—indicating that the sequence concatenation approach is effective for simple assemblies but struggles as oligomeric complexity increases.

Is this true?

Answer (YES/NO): NO